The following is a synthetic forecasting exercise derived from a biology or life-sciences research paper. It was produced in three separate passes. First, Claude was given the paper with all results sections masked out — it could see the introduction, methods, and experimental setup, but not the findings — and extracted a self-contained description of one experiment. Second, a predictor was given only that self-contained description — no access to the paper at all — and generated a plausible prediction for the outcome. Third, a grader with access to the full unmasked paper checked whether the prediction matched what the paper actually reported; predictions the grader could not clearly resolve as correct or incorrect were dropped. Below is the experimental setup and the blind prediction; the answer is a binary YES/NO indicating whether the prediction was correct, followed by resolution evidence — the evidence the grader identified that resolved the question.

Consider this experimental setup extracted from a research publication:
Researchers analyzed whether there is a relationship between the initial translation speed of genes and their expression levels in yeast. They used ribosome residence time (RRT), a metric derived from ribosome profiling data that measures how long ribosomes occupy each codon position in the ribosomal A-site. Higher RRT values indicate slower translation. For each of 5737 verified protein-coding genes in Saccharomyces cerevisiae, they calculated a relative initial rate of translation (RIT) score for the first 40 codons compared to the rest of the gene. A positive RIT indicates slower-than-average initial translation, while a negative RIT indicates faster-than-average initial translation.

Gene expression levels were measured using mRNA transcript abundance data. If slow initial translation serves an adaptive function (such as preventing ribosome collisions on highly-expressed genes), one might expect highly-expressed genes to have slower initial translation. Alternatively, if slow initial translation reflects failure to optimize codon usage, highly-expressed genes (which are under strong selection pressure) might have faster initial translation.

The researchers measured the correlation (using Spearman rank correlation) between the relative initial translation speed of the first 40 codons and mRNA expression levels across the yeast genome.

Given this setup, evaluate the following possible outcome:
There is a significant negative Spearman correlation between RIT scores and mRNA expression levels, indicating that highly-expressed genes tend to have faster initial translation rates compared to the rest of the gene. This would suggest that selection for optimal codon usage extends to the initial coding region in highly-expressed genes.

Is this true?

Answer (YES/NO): YES